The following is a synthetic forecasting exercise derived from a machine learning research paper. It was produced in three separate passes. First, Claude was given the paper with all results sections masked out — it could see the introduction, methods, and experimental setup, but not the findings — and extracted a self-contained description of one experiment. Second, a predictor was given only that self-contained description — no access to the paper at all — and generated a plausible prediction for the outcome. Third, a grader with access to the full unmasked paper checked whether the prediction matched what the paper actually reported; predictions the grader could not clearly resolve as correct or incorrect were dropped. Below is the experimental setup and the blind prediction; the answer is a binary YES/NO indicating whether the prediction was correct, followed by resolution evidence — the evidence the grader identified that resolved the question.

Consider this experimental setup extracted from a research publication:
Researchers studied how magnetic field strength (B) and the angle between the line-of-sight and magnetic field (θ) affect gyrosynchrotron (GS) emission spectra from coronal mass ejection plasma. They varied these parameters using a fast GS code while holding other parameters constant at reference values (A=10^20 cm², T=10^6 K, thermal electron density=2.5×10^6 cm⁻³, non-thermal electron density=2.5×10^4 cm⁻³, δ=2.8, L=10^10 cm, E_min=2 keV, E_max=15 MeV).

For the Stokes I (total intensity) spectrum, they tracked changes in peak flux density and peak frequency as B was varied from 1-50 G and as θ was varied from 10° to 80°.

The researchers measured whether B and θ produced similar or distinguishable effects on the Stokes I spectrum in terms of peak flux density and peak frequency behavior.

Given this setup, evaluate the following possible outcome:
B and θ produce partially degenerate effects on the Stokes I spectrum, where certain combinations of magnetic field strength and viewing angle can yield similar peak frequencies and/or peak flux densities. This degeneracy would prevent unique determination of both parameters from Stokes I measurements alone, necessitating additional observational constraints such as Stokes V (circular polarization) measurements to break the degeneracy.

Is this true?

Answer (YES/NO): YES